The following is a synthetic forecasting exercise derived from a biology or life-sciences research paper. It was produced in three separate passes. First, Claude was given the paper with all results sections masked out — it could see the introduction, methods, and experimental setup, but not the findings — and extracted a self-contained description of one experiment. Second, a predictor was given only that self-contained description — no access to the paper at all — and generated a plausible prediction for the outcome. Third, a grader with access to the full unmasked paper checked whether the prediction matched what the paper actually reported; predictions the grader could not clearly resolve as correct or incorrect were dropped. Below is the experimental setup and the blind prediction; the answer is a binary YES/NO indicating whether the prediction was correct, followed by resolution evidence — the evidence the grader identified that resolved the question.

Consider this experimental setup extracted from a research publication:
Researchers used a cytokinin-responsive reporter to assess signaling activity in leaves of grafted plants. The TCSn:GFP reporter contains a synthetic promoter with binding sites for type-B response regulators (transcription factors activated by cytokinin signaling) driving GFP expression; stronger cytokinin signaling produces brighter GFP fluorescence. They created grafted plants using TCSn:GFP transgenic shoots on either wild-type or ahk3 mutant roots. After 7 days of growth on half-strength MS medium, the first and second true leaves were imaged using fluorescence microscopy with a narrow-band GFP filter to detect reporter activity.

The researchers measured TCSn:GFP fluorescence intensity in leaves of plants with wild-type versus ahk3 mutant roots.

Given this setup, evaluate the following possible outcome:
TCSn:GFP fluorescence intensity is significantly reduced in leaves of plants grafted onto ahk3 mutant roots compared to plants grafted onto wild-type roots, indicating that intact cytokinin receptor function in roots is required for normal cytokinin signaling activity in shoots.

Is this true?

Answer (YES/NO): NO